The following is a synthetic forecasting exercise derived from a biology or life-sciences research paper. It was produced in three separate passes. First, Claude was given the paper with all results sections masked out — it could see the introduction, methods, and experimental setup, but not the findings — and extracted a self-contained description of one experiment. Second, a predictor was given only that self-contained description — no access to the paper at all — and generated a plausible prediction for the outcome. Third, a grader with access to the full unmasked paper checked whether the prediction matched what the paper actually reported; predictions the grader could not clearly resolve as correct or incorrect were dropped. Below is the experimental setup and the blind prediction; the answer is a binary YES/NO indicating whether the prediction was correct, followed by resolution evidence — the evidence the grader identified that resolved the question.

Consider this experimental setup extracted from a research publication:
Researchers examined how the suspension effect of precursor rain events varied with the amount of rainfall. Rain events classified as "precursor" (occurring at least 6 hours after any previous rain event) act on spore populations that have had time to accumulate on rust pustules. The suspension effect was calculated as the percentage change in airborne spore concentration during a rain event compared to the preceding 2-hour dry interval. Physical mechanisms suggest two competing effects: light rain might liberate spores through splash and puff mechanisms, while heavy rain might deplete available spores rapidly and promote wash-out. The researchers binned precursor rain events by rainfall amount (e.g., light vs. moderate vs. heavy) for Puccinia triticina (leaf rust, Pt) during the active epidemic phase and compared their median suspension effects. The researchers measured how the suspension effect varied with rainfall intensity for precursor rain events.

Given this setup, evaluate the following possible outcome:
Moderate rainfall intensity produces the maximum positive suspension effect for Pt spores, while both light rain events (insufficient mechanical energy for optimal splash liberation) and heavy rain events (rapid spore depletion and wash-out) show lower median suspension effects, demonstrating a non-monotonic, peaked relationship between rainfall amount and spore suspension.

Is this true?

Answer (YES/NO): NO